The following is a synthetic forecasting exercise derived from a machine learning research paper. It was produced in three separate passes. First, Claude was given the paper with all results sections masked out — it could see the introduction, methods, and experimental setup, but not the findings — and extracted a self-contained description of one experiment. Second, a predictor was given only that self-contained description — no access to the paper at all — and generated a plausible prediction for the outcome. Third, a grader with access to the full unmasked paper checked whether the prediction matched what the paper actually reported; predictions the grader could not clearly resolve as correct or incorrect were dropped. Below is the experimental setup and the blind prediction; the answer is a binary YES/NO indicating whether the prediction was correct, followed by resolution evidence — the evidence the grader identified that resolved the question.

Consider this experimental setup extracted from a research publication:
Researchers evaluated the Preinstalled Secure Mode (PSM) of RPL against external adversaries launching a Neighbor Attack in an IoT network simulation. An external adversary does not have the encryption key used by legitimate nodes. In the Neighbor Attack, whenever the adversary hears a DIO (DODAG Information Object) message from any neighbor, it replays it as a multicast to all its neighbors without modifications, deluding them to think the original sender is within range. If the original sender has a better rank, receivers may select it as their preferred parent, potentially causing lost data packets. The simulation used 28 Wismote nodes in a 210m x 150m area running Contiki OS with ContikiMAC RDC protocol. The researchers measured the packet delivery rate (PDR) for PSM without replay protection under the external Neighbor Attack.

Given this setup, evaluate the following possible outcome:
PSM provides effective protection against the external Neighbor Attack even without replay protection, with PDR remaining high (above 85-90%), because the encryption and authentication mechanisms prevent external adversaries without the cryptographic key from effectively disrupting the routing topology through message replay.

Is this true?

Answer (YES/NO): YES